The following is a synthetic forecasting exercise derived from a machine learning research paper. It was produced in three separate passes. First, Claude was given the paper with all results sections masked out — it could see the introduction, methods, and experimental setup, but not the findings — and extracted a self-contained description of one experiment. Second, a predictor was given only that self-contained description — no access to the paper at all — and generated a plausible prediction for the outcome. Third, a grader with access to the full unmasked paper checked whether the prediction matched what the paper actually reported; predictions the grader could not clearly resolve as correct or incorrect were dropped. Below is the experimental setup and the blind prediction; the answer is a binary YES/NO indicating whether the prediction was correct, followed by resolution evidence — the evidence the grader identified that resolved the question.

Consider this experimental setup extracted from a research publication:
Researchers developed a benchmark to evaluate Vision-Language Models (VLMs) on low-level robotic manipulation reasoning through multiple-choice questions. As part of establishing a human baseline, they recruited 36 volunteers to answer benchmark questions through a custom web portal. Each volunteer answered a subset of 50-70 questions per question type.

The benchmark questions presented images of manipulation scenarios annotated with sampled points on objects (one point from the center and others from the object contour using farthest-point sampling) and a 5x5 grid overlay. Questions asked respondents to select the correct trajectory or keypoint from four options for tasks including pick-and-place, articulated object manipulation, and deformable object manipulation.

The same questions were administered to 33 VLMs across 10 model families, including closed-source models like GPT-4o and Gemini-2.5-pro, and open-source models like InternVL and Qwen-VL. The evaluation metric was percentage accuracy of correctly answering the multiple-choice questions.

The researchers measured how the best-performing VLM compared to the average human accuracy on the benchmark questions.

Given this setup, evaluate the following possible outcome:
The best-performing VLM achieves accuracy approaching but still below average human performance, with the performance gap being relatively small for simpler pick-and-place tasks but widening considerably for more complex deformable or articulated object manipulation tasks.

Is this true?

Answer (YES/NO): NO